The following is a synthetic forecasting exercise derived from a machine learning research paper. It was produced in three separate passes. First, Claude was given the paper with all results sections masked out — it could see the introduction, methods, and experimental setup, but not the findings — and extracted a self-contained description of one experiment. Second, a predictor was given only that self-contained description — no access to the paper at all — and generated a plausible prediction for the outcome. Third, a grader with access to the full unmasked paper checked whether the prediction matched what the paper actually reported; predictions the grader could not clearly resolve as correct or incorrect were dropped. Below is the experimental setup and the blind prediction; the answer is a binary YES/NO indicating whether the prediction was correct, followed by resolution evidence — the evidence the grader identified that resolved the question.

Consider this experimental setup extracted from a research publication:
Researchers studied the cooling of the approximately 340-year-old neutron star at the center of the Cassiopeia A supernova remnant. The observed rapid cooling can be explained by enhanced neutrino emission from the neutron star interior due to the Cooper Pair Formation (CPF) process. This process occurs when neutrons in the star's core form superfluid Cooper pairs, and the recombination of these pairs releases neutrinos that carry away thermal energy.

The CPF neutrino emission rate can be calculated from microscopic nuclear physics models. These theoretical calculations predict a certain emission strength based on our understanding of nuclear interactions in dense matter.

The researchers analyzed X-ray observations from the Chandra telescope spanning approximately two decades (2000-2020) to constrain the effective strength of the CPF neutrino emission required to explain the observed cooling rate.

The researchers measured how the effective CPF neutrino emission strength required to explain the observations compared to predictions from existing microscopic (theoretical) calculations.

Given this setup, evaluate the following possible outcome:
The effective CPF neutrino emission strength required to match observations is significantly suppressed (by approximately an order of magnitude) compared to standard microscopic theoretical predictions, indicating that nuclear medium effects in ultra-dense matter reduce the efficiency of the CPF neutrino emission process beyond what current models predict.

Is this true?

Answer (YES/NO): NO